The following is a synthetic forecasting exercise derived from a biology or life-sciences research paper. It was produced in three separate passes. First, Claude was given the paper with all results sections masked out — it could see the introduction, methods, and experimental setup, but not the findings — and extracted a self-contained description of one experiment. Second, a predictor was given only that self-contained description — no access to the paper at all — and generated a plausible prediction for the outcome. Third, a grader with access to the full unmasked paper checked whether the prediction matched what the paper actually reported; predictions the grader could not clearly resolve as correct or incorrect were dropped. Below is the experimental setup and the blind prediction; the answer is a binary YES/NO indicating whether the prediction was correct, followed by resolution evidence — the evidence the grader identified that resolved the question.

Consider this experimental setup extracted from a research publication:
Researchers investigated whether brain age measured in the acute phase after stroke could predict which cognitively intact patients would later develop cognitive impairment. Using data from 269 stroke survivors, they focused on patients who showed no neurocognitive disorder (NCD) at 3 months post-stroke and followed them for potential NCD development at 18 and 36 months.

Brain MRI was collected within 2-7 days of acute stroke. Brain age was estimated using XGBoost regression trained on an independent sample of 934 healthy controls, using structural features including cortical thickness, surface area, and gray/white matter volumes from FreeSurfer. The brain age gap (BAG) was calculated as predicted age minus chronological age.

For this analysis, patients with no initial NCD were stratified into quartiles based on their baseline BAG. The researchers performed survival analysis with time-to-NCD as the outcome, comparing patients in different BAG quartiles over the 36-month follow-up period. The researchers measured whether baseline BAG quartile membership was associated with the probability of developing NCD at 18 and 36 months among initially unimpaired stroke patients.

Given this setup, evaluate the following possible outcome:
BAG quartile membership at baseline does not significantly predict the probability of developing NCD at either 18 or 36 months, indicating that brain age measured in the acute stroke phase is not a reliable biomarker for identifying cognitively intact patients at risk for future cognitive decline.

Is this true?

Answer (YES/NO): NO